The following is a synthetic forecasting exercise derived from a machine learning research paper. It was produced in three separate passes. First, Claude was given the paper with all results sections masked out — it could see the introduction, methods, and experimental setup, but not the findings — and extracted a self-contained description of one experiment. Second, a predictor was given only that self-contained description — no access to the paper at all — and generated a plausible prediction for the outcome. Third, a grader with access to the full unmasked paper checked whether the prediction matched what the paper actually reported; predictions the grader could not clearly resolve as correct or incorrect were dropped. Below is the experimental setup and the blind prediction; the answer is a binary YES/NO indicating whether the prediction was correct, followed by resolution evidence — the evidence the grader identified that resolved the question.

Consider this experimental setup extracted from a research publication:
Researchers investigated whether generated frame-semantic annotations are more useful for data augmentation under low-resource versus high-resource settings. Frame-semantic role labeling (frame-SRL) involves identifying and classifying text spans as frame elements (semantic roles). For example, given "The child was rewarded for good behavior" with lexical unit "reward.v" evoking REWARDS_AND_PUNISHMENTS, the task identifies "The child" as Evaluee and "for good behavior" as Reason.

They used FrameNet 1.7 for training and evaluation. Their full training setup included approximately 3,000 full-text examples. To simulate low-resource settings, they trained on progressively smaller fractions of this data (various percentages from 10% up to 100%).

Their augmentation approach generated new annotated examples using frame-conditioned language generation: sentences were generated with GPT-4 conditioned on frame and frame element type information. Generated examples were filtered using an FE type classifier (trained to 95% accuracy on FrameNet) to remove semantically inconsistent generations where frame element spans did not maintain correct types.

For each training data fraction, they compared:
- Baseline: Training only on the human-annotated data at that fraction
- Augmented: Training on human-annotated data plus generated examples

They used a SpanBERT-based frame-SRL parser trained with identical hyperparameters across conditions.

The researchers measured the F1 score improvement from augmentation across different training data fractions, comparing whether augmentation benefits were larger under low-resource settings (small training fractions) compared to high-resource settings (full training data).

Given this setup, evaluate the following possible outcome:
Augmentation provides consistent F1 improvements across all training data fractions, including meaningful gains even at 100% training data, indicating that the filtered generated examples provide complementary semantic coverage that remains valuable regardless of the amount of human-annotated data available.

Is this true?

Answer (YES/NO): NO